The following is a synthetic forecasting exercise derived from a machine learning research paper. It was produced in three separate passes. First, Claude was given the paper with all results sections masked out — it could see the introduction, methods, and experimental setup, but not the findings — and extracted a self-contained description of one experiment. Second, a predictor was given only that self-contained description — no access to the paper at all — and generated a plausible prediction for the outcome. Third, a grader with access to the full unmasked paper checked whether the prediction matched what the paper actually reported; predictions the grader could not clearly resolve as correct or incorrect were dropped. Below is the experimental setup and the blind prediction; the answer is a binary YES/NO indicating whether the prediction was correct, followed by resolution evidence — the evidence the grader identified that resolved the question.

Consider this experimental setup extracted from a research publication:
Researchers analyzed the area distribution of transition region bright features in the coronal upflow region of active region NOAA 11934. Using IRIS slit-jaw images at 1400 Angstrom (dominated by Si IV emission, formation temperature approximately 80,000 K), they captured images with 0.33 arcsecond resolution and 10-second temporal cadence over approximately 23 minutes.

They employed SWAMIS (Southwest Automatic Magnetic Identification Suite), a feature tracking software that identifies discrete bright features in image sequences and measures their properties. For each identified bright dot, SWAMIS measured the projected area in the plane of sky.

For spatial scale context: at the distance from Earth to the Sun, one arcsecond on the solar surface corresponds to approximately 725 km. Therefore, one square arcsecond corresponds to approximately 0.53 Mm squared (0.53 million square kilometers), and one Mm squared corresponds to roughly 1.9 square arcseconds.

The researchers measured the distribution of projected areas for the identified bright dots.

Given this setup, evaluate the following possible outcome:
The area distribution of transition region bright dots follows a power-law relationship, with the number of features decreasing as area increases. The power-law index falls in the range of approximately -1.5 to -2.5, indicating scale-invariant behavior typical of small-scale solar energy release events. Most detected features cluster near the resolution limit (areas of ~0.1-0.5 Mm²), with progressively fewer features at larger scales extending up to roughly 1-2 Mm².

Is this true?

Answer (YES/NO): NO